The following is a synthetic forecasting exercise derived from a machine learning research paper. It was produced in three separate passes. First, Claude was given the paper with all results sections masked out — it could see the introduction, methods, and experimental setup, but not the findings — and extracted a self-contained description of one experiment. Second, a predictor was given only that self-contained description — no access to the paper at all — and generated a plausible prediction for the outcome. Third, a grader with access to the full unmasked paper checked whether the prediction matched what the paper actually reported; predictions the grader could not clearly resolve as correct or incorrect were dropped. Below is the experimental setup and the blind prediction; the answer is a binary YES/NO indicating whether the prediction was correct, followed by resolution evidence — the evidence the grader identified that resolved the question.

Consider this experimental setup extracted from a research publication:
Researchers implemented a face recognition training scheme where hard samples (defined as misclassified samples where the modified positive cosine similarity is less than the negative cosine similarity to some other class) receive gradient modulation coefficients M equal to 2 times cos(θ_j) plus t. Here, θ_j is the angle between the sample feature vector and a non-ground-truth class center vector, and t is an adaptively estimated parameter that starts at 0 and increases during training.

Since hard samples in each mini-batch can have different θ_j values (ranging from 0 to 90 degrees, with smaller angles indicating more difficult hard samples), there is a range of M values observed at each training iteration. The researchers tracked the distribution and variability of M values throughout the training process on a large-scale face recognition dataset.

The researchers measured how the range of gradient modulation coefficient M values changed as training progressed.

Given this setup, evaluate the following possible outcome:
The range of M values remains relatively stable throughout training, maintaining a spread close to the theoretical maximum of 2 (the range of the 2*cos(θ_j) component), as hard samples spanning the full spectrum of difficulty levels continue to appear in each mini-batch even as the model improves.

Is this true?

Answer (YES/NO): NO